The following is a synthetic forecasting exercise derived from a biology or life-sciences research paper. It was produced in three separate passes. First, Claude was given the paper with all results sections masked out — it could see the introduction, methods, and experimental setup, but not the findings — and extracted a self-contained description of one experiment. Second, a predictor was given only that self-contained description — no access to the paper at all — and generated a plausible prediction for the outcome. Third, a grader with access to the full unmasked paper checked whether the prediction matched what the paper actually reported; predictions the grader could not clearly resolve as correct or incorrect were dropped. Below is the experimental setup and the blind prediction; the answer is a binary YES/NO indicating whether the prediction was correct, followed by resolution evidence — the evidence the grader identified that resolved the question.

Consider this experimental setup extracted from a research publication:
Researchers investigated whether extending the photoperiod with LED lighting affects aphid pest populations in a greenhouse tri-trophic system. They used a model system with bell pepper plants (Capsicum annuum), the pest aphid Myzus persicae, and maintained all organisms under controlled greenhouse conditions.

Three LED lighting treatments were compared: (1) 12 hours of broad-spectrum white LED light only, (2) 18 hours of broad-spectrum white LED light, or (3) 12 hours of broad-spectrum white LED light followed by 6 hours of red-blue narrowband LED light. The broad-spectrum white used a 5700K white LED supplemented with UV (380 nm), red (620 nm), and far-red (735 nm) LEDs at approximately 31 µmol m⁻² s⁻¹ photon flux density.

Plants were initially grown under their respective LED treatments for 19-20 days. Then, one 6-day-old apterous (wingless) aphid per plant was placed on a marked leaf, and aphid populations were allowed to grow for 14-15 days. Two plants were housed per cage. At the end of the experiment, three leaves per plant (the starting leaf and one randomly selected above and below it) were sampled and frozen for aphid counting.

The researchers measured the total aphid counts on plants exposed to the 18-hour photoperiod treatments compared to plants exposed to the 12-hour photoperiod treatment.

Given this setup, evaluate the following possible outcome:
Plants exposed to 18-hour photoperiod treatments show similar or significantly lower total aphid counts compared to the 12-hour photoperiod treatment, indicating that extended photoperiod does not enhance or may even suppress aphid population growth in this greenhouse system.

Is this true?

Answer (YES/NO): YES